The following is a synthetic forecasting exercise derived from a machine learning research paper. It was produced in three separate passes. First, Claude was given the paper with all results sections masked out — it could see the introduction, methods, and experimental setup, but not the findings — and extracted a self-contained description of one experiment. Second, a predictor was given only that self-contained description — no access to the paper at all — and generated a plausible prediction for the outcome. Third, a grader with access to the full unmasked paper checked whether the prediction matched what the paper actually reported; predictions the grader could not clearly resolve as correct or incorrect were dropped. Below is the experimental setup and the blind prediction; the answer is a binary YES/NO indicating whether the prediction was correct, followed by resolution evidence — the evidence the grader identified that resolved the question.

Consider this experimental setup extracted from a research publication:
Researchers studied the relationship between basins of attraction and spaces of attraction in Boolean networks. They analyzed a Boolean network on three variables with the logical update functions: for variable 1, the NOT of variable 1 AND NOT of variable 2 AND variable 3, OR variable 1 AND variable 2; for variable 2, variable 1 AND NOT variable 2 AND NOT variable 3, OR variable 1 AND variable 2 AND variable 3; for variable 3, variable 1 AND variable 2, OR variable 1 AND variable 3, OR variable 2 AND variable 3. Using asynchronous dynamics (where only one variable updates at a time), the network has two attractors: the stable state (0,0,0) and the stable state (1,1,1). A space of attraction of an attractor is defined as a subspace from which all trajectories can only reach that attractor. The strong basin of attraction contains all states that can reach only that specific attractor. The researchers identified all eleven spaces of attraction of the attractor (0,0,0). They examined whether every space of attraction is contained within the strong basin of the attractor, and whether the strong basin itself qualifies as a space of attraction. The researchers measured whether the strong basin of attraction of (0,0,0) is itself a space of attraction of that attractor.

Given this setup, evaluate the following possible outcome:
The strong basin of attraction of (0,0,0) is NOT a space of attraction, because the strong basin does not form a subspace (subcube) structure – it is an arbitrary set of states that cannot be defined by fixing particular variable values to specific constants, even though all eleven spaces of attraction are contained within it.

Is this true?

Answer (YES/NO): YES